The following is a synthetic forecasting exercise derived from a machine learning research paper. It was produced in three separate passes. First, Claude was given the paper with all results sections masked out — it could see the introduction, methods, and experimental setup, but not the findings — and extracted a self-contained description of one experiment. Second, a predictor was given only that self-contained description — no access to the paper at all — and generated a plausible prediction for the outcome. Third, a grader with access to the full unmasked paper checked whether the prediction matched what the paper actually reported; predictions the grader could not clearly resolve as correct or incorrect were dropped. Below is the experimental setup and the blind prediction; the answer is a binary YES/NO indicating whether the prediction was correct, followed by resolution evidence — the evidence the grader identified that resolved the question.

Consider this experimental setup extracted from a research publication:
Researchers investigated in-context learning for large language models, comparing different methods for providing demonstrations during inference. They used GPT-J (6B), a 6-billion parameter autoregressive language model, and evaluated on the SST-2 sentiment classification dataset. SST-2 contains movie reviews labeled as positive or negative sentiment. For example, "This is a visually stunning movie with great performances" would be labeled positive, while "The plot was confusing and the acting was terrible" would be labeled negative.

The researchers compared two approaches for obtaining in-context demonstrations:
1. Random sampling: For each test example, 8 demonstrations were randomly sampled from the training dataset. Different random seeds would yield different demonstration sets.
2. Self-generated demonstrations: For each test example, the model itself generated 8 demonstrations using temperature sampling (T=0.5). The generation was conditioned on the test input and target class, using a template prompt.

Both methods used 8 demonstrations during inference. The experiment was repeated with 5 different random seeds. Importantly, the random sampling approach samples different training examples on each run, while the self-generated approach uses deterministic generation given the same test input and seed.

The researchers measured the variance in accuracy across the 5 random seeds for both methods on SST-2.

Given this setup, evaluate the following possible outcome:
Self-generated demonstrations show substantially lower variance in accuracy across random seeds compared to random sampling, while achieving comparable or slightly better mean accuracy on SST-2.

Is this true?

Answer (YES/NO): NO